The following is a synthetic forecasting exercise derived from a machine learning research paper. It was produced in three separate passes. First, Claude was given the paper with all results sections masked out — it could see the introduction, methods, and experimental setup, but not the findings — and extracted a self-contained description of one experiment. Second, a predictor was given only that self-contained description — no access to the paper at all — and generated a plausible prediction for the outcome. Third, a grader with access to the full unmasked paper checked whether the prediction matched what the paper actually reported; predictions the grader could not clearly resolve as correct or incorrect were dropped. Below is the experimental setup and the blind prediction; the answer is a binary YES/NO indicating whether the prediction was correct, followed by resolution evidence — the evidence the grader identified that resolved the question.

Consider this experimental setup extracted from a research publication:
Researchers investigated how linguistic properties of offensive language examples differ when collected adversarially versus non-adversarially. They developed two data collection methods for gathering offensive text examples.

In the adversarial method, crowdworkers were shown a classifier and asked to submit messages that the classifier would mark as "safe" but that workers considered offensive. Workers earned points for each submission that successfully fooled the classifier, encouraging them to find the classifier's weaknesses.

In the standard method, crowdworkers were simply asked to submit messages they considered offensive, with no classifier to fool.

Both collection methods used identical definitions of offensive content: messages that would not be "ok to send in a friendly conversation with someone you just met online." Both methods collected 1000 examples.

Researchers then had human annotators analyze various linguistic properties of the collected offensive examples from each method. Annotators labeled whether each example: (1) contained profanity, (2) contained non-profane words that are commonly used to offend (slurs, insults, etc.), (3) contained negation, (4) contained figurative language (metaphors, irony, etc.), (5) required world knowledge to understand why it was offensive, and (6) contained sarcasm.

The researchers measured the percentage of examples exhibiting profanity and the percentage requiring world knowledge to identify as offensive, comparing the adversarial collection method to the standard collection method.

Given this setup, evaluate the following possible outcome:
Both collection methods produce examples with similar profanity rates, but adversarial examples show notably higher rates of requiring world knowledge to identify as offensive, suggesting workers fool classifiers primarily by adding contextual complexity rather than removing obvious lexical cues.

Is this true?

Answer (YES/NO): NO